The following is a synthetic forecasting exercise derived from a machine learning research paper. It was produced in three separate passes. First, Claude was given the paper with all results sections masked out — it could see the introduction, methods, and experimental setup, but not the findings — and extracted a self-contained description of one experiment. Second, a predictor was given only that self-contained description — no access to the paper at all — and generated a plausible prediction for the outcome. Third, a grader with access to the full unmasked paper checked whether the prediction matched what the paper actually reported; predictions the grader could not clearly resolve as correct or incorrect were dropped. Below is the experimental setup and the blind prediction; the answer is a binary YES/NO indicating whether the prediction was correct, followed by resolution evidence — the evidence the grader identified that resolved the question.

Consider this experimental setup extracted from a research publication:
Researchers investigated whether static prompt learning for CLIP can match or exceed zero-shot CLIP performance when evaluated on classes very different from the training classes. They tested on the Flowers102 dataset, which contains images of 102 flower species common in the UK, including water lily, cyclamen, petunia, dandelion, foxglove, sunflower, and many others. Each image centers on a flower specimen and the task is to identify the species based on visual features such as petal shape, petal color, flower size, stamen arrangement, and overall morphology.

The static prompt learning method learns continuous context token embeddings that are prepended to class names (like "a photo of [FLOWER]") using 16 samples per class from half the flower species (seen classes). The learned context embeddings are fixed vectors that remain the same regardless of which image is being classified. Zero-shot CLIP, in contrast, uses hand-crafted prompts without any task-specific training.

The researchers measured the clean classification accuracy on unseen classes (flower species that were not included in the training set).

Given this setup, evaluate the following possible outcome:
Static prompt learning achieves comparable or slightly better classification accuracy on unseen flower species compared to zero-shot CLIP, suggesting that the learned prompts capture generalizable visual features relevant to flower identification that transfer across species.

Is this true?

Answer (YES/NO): NO